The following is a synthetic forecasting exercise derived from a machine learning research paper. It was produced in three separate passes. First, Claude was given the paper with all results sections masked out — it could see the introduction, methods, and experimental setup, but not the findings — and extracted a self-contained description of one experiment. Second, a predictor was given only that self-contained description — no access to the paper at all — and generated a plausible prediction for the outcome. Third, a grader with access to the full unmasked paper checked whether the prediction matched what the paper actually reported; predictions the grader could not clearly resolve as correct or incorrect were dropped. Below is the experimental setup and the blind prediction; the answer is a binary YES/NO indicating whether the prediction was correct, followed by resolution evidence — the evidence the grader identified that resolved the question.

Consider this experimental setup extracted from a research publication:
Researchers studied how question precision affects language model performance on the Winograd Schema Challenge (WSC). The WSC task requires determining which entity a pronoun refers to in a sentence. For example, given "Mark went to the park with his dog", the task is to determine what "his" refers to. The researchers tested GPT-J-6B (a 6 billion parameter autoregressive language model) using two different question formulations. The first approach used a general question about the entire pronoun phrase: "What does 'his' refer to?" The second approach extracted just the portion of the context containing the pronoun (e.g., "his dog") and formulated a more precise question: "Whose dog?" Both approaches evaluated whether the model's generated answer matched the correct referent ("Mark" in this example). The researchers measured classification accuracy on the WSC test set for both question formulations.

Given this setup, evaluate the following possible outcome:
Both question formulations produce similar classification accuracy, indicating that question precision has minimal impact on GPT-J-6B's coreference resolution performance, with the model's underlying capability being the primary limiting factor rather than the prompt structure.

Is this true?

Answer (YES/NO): NO